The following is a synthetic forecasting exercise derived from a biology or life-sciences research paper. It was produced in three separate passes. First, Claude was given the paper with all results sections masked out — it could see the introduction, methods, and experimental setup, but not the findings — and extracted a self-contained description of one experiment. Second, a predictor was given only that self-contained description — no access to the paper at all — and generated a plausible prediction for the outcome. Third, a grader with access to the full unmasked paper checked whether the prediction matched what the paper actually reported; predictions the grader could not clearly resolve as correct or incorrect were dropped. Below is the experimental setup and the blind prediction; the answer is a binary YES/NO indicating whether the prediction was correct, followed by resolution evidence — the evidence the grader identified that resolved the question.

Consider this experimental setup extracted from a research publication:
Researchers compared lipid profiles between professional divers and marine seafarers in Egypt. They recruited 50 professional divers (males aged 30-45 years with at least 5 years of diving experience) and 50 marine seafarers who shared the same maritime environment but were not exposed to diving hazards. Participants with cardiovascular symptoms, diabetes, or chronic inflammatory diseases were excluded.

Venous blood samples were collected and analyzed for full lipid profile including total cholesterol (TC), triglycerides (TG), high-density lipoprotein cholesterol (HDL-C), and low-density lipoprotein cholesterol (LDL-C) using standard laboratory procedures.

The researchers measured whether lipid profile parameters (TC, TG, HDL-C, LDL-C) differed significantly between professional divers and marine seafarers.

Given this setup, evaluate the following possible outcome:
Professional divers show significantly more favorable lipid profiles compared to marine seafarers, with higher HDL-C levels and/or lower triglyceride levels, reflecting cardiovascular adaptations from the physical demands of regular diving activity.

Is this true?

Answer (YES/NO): YES